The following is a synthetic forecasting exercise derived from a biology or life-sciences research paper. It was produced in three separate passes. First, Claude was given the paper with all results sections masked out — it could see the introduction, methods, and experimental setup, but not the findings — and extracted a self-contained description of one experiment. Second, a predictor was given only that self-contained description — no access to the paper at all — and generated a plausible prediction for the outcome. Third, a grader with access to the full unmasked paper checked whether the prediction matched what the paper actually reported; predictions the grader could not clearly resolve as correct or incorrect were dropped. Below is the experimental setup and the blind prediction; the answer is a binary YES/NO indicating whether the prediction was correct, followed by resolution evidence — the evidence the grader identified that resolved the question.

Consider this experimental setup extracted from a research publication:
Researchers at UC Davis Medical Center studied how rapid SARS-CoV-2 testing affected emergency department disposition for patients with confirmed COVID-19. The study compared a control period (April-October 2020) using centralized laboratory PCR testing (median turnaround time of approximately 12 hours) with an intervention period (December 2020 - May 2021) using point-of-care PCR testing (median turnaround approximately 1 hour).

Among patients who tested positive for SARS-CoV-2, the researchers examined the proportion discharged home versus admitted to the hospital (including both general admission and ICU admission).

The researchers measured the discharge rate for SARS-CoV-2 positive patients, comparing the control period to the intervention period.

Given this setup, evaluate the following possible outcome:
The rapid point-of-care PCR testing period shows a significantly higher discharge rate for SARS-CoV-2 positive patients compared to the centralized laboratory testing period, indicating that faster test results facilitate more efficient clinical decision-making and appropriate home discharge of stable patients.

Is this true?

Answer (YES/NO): NO